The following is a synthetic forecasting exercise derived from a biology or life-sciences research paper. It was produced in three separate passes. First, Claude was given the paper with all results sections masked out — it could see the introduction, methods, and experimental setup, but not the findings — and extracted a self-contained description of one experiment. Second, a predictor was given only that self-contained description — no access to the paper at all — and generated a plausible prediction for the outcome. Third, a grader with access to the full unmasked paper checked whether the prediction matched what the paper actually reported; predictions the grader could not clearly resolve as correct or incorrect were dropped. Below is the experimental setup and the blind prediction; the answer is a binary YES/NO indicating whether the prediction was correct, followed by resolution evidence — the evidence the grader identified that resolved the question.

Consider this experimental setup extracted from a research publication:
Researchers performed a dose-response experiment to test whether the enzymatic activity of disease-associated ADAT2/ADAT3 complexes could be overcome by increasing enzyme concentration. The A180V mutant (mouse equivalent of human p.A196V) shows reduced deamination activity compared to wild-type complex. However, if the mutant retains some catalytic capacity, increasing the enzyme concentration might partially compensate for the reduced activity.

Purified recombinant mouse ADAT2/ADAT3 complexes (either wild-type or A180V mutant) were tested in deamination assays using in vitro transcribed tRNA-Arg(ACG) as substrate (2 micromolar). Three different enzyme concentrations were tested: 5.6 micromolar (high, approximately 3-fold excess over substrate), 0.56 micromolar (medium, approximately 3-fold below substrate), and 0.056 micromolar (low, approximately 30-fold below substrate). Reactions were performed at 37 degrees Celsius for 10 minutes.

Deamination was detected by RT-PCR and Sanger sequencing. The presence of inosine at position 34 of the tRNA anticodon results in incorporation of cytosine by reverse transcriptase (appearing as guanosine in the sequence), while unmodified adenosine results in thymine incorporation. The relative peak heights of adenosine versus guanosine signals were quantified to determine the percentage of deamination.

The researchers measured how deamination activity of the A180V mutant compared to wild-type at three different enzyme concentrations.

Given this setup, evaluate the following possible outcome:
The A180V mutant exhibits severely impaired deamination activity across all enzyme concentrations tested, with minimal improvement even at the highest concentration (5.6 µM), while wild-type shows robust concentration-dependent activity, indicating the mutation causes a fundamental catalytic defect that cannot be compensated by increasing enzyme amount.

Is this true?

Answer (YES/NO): NO